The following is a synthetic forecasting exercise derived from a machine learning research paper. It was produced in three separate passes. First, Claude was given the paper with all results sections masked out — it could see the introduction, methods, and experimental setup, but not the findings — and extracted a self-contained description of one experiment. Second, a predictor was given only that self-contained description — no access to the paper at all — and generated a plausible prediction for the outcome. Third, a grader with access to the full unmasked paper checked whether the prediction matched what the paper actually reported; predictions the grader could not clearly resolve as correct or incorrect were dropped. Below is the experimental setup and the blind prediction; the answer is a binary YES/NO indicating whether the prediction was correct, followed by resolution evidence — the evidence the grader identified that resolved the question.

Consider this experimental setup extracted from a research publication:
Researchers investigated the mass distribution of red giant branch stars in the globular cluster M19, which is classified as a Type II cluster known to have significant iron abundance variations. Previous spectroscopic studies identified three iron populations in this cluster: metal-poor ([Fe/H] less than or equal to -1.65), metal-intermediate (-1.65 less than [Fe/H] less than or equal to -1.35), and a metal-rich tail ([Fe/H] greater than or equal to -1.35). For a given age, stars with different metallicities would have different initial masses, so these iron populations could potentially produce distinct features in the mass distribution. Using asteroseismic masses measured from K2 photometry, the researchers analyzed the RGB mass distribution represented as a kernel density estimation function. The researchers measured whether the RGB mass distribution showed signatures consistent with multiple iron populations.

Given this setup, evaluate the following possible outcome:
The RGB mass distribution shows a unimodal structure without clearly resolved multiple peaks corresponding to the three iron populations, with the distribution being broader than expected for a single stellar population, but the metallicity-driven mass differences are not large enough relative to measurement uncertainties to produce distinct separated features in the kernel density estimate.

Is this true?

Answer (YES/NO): YES